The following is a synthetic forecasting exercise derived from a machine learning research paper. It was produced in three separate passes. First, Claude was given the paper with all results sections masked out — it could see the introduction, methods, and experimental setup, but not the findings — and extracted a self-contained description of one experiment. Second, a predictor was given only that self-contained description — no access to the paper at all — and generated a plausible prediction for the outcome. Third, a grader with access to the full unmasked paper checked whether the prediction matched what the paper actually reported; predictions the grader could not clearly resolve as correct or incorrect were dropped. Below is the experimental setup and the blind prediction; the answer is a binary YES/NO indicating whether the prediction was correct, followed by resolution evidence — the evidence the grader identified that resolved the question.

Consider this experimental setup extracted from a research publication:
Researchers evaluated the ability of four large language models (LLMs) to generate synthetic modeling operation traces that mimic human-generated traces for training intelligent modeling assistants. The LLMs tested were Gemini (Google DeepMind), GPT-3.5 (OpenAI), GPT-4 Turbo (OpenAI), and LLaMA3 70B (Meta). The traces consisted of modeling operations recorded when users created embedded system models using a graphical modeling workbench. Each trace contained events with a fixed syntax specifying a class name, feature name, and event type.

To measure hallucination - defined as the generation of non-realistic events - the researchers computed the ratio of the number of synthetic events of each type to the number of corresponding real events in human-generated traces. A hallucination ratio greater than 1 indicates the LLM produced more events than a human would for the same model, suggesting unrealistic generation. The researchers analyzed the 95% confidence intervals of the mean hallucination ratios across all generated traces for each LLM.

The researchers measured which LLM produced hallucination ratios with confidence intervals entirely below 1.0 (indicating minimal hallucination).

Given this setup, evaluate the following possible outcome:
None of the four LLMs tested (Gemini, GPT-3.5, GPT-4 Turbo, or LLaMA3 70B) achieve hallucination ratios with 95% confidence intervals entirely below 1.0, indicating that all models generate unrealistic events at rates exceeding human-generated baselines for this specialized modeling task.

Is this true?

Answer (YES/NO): NO